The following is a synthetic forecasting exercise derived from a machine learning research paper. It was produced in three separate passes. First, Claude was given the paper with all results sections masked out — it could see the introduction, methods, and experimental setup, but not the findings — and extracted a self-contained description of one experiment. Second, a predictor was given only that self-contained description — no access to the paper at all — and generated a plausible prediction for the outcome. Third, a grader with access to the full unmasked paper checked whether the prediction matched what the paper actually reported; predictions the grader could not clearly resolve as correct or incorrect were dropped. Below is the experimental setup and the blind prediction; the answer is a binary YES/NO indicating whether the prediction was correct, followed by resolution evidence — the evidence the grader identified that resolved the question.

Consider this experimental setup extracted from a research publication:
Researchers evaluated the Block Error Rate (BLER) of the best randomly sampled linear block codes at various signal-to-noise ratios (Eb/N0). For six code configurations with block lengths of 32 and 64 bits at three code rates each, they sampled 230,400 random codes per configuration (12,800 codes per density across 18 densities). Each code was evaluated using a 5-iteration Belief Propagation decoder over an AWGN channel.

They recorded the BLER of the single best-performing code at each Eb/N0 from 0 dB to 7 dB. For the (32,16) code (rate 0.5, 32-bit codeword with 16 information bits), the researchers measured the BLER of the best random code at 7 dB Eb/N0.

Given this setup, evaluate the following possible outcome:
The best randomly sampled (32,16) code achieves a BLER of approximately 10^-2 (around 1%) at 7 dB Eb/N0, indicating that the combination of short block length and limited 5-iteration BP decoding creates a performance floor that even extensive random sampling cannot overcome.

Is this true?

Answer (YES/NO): NO